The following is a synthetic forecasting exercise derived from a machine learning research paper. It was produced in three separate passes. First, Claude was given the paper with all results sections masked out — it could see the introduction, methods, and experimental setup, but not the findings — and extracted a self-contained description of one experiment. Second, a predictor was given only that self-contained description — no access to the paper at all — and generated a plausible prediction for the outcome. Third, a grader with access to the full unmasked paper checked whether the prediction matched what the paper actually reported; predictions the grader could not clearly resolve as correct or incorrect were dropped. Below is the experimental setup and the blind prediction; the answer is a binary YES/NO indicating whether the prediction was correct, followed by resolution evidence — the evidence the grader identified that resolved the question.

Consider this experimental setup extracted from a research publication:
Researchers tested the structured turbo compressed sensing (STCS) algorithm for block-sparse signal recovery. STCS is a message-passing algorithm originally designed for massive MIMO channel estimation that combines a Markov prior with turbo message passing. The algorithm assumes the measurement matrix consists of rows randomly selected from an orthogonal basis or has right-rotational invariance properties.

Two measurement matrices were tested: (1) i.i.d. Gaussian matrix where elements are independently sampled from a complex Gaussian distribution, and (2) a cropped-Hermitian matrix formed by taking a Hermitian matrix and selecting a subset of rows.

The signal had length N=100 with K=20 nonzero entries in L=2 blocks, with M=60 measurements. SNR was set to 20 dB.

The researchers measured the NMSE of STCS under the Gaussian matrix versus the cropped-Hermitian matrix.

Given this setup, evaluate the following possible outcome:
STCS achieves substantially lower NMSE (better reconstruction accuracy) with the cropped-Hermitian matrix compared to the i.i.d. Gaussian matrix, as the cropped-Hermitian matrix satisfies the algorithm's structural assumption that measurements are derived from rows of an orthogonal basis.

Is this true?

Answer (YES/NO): NO